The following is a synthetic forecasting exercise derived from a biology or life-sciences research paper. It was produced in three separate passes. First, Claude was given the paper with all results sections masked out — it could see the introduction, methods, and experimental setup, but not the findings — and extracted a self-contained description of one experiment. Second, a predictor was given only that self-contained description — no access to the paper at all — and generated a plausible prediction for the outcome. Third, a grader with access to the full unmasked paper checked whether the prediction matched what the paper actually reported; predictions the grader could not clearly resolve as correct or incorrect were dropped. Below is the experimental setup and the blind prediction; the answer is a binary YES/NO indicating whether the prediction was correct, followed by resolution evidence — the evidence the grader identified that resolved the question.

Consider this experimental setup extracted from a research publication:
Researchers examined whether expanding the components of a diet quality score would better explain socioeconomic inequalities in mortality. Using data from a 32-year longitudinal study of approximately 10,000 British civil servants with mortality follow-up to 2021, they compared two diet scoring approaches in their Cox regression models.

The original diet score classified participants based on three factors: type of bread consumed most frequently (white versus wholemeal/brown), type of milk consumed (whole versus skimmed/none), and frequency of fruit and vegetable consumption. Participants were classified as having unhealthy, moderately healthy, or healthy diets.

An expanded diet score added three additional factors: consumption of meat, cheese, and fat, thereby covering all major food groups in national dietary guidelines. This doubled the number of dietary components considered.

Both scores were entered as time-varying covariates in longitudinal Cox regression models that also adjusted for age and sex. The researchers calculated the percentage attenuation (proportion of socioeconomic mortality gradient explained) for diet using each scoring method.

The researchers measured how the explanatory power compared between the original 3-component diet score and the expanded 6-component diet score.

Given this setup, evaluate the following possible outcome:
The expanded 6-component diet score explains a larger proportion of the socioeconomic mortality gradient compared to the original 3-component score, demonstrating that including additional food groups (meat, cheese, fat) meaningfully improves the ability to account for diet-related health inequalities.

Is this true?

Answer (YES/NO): YES